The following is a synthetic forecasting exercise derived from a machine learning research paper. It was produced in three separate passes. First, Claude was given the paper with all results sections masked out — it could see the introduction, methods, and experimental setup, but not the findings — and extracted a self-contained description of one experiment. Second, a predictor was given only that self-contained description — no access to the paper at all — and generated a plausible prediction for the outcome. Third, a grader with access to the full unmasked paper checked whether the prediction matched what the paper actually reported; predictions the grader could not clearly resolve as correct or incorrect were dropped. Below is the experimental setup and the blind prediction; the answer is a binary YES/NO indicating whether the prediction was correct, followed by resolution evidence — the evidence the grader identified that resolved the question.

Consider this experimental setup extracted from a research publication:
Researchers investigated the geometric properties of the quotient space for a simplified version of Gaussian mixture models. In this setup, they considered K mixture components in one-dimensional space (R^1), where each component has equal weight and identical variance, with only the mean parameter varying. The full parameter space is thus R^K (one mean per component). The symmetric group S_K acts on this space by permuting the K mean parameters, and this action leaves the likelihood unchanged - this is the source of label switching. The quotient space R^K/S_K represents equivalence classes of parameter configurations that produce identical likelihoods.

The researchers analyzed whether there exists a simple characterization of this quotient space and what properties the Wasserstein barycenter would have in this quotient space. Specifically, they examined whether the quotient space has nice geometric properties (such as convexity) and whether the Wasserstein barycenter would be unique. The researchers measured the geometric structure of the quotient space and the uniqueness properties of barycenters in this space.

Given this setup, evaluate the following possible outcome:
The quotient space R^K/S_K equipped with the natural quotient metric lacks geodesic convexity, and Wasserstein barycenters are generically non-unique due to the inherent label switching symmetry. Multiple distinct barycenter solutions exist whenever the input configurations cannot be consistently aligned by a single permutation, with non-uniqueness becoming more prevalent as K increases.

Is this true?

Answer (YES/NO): NO